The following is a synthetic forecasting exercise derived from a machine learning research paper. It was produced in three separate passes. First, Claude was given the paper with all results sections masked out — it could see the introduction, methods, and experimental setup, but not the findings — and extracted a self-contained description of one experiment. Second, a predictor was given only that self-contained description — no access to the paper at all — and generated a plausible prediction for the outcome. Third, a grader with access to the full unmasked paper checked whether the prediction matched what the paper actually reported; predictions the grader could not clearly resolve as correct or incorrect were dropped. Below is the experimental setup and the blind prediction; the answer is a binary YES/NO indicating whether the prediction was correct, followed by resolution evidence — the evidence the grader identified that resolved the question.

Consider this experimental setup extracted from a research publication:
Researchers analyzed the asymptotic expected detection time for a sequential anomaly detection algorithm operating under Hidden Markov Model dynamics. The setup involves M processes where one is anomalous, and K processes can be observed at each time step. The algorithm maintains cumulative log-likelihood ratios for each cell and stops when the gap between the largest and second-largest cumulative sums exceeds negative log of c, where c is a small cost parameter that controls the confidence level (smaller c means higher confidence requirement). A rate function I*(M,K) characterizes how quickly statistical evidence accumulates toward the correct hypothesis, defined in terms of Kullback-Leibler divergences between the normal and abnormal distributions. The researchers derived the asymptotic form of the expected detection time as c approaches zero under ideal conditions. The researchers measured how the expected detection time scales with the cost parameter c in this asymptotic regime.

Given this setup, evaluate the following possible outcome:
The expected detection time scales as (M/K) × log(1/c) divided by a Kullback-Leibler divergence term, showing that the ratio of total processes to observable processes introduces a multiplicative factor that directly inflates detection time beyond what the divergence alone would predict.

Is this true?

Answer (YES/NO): NO